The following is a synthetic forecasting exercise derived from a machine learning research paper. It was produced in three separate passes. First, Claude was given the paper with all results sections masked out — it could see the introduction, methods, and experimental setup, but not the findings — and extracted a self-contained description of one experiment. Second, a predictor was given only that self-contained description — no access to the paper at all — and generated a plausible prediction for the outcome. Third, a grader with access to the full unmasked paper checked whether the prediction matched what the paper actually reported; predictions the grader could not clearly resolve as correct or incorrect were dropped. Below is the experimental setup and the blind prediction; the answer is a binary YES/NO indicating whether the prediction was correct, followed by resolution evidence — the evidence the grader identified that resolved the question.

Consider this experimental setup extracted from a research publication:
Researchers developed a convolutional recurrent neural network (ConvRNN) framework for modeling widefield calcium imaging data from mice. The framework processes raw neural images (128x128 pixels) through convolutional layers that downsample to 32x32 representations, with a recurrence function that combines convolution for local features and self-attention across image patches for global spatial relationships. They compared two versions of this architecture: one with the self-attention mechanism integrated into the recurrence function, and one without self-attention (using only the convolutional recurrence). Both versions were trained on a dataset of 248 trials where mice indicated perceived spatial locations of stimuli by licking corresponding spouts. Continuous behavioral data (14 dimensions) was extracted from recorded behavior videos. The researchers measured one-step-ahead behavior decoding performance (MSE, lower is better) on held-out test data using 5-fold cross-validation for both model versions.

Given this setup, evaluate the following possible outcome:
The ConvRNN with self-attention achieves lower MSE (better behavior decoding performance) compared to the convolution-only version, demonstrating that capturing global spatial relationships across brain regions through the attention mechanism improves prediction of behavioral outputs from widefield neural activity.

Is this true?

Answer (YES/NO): YES